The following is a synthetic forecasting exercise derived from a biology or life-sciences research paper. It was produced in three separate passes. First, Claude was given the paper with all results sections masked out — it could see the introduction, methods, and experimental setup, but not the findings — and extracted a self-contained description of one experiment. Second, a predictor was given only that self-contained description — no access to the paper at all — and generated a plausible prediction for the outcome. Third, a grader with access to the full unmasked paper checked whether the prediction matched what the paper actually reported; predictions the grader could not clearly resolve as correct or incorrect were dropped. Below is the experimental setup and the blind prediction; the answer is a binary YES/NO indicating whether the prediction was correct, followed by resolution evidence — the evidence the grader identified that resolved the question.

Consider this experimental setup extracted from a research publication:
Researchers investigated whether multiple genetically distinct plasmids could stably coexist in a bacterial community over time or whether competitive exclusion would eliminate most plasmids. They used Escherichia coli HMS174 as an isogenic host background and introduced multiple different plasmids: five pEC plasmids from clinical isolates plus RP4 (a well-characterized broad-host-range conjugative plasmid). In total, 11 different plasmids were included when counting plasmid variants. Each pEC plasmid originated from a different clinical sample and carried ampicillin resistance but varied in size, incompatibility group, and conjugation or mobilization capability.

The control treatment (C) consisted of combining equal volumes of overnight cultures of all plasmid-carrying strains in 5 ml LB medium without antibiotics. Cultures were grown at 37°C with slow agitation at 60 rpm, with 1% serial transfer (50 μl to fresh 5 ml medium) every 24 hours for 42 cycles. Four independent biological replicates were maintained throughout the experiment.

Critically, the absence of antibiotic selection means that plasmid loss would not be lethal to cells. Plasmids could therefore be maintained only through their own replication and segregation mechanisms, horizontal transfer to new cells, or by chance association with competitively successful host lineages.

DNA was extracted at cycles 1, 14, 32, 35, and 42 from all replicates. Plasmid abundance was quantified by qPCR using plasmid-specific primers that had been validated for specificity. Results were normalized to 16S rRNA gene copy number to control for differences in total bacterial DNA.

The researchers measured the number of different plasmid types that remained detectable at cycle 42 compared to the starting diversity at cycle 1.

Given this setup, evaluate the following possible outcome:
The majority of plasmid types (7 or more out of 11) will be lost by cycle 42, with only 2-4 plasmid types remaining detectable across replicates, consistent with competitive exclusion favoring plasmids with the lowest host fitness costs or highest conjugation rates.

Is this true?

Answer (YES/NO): NO